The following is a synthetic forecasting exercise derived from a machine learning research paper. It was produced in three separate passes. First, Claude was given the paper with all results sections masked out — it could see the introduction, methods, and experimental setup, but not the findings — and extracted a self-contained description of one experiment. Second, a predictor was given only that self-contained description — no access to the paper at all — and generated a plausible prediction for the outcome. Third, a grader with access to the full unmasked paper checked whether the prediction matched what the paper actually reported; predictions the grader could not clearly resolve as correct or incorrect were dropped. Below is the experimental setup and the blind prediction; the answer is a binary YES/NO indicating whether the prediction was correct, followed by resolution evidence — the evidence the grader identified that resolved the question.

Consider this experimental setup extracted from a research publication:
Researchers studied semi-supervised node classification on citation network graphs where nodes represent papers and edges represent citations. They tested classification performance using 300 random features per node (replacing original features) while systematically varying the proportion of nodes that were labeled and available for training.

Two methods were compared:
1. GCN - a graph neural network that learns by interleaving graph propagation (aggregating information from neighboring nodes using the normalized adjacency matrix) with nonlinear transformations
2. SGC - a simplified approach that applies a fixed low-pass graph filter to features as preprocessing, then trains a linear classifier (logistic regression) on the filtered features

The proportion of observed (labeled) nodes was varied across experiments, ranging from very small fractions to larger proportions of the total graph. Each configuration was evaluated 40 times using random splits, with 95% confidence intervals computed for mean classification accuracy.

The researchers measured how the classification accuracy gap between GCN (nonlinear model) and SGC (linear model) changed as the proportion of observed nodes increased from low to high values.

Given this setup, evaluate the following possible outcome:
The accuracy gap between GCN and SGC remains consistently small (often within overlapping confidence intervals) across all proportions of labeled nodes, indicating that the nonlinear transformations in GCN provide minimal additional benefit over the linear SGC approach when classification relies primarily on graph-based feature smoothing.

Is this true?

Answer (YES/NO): NO